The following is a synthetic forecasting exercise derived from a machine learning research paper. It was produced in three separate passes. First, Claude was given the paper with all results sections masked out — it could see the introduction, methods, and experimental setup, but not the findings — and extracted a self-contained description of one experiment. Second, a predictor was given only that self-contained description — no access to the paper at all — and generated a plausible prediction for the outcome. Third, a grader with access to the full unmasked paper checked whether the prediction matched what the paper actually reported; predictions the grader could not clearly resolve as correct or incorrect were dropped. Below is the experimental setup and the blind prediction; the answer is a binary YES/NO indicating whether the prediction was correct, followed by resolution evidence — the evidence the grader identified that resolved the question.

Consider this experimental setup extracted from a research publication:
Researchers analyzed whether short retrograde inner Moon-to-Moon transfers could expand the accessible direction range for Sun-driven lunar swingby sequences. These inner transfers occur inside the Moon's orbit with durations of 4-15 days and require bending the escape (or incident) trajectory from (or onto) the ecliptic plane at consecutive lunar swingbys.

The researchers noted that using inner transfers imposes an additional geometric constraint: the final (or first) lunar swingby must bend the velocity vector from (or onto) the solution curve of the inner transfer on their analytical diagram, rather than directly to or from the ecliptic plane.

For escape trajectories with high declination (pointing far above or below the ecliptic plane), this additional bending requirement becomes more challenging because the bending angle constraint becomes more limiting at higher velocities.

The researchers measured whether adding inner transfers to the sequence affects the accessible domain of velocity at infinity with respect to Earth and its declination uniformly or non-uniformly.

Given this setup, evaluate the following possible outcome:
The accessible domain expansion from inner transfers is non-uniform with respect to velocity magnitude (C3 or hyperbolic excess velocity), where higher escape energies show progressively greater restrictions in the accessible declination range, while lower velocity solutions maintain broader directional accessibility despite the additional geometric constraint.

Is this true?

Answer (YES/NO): YES